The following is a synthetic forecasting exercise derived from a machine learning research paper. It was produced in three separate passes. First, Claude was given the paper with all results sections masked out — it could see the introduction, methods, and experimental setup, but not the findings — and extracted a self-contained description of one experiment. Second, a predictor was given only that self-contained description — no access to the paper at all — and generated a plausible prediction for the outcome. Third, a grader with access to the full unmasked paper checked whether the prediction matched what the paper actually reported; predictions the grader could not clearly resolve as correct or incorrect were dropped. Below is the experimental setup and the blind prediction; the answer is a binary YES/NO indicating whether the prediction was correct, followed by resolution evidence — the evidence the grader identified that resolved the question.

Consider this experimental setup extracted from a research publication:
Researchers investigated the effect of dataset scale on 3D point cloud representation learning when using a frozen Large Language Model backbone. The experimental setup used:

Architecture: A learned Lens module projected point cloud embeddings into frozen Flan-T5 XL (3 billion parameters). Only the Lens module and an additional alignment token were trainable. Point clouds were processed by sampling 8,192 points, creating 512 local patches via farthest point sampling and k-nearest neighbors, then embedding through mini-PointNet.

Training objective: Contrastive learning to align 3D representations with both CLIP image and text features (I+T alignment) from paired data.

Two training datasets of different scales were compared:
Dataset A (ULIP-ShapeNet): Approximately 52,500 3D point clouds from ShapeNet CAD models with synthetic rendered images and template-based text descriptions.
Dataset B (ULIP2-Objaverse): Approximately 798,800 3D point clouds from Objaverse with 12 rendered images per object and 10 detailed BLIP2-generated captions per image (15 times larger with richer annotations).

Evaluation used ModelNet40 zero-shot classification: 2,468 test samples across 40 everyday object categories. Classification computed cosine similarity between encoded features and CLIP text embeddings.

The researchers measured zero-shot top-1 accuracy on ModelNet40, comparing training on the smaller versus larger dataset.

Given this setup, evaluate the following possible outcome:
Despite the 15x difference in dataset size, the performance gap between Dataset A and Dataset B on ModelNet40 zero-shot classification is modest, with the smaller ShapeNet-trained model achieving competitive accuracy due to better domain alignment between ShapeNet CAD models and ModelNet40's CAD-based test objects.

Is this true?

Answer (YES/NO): NO